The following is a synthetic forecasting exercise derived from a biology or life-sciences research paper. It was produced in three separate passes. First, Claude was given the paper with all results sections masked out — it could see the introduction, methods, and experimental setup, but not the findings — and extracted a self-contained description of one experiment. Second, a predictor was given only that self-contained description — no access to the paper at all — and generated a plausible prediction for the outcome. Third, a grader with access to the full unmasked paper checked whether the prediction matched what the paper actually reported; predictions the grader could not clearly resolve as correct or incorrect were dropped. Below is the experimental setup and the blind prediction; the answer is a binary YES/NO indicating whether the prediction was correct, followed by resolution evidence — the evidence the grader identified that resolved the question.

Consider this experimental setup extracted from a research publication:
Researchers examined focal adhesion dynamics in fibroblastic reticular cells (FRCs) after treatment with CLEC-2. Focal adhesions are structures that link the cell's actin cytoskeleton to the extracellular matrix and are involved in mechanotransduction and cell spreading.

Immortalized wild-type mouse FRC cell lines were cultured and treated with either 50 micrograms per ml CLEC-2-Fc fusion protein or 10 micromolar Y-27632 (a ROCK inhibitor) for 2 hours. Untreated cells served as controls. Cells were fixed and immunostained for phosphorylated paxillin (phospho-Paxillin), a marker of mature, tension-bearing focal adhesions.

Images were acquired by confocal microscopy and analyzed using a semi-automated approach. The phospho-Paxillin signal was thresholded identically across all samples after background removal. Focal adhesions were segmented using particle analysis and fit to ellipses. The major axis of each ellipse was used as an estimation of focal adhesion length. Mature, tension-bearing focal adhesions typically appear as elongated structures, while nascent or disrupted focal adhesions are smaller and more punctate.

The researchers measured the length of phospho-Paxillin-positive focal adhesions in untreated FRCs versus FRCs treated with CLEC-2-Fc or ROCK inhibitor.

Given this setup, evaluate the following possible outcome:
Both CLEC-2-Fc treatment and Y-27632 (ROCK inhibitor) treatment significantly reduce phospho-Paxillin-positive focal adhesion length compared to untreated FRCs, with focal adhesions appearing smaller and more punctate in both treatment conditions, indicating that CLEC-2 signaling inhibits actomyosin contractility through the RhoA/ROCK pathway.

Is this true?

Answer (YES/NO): YES